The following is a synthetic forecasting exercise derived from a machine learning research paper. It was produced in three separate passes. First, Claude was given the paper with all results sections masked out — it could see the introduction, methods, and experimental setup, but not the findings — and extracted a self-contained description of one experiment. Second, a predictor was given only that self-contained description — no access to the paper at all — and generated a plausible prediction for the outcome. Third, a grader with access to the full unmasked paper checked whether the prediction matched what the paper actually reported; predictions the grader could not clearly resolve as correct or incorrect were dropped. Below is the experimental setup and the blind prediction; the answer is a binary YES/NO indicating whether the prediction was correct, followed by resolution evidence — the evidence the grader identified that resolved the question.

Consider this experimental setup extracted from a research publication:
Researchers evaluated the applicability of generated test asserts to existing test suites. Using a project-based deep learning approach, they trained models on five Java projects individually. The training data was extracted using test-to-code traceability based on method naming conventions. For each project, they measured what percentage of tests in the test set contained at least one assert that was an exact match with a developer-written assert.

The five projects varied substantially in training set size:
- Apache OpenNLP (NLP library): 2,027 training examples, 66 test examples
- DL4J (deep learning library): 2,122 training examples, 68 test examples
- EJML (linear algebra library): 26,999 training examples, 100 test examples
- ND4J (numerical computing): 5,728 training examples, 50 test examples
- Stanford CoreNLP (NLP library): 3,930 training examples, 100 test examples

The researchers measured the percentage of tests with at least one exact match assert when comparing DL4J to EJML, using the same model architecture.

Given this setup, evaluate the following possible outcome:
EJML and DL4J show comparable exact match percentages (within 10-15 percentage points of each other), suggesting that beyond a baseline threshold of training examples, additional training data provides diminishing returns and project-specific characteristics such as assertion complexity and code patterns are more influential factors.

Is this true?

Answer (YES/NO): NO